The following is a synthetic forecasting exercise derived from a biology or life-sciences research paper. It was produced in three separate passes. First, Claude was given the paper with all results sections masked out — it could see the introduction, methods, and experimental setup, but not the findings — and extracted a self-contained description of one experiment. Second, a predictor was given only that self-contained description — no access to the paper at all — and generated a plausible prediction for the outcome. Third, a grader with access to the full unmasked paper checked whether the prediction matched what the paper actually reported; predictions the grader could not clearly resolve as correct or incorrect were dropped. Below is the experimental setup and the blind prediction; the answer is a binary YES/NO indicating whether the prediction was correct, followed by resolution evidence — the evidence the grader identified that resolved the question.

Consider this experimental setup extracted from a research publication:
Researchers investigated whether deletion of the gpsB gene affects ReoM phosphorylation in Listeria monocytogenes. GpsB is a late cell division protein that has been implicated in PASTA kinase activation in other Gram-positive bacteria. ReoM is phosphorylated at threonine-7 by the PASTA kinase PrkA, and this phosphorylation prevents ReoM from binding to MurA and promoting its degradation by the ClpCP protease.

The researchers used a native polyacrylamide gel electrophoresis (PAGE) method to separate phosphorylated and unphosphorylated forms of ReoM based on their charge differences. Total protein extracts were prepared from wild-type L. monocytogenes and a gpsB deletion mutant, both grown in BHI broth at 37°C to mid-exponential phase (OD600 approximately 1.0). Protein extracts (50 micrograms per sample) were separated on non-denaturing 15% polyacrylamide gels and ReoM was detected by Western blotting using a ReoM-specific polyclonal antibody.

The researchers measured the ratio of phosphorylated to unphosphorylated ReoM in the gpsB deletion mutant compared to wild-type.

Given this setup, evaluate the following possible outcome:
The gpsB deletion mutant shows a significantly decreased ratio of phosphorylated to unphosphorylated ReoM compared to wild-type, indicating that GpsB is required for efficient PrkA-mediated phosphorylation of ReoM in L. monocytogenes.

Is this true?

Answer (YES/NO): YES